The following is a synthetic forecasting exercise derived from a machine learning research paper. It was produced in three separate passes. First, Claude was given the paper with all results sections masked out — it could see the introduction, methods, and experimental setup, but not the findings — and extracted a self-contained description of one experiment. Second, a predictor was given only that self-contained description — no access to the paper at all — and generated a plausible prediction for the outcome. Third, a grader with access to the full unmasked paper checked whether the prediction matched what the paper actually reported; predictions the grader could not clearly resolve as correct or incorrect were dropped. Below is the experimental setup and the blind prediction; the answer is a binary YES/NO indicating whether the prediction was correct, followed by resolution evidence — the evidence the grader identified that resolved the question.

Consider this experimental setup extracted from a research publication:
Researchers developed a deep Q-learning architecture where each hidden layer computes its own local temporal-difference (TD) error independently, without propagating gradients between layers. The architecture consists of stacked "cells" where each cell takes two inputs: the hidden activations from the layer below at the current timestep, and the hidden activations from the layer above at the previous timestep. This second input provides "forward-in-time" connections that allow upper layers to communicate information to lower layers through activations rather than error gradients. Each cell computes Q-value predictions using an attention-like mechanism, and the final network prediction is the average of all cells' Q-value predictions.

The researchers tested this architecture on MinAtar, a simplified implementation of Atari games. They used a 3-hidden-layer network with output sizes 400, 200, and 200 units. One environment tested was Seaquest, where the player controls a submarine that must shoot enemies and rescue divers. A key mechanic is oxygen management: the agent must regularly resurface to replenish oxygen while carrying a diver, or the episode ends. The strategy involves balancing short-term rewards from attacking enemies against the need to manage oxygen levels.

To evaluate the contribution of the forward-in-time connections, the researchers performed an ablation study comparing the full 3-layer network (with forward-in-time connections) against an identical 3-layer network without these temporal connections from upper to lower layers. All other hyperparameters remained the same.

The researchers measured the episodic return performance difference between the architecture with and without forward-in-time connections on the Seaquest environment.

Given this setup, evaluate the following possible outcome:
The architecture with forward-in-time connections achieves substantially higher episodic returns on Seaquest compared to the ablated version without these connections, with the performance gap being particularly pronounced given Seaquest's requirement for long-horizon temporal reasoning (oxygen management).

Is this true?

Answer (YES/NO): YES